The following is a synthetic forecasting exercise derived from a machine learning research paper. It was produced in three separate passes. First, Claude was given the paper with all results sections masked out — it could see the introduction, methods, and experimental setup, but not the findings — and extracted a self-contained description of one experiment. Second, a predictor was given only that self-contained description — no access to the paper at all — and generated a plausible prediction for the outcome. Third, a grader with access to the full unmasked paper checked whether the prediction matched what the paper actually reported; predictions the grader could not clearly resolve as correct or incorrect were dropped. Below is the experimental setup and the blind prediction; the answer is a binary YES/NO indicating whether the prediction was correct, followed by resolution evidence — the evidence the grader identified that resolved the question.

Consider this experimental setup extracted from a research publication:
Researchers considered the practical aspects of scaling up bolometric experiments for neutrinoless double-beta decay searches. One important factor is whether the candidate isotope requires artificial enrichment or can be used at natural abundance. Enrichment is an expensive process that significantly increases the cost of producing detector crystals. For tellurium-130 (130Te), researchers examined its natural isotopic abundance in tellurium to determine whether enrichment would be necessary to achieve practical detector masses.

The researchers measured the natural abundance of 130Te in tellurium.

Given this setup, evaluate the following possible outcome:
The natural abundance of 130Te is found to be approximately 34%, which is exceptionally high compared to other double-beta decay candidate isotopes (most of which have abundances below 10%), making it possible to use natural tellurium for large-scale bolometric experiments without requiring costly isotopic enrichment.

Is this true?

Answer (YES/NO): YES